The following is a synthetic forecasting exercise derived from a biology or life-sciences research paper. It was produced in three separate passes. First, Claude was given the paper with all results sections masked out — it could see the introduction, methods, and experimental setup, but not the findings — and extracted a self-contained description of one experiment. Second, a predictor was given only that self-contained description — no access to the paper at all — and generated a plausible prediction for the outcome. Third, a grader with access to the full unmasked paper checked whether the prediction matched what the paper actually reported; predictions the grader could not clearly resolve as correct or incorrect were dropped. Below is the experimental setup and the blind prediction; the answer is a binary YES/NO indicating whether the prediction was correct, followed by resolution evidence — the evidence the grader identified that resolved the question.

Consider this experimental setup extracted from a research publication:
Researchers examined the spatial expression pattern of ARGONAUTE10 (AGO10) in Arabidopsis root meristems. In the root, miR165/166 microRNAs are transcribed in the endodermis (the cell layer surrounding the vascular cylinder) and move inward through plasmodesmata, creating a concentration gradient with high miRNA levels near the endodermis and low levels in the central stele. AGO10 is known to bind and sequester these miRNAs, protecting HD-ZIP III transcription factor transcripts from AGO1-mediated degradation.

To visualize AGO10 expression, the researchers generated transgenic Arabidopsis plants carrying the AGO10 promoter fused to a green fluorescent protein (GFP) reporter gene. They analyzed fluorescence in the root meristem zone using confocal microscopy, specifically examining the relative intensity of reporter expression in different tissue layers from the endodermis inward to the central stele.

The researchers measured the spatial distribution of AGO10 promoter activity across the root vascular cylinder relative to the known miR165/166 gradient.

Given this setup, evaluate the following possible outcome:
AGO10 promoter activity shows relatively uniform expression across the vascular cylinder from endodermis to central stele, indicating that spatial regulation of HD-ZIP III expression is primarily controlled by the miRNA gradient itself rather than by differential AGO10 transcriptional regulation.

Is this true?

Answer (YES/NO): NO